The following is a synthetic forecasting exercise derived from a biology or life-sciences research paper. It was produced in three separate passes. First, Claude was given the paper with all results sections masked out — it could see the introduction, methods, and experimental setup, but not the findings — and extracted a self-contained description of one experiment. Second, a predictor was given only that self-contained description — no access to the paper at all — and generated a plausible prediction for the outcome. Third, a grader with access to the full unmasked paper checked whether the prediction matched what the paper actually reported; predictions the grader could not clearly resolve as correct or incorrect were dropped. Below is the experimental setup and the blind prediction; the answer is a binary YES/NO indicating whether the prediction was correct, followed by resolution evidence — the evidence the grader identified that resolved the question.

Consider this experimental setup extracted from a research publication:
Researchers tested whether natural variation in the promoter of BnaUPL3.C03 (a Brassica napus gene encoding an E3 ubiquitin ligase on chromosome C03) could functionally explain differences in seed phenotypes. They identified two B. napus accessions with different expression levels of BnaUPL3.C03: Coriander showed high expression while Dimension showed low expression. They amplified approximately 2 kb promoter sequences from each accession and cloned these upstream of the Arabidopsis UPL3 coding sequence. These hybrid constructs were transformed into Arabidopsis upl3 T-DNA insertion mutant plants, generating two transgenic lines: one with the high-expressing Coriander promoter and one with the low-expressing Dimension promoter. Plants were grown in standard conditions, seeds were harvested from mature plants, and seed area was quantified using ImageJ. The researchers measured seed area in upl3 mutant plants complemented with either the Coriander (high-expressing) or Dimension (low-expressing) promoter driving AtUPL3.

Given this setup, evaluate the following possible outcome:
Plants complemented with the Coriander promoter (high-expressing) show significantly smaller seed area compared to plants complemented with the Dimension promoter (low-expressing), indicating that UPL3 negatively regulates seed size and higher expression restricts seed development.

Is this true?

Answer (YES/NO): YES